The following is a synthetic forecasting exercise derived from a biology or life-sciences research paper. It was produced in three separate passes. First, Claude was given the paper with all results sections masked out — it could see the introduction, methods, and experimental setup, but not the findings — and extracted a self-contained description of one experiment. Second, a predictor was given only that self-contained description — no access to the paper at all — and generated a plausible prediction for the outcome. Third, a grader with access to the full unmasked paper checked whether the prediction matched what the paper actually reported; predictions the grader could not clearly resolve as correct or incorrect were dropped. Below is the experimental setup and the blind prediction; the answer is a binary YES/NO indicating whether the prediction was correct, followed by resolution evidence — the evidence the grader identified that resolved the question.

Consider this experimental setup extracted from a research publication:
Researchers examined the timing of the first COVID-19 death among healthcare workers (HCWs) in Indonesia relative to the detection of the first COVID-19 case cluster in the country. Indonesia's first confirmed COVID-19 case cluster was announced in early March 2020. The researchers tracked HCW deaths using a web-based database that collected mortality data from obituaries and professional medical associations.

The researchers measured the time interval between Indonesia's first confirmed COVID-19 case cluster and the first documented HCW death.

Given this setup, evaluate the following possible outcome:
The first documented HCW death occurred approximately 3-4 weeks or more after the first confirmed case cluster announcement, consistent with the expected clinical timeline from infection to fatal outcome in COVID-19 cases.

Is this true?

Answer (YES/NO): NO